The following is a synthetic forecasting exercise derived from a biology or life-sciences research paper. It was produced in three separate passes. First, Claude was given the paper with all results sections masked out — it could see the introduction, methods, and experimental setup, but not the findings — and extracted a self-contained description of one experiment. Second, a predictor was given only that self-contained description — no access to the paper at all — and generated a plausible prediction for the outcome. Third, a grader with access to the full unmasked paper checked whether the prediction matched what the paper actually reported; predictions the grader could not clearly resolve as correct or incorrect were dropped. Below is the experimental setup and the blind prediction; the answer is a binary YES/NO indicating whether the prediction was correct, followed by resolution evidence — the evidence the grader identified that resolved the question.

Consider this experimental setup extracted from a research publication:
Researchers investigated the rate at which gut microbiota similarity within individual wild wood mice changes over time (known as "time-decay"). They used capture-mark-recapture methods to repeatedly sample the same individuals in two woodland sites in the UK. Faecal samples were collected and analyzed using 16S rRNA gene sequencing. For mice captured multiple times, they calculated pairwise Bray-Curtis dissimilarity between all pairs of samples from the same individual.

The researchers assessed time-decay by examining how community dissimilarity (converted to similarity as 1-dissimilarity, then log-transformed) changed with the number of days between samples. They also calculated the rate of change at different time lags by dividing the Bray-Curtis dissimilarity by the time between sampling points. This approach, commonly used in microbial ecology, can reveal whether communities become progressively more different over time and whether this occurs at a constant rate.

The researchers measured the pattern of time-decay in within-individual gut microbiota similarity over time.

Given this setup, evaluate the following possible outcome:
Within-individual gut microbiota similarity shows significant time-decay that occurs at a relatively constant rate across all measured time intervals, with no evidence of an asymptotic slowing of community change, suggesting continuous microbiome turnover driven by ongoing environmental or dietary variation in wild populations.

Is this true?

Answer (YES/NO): NO